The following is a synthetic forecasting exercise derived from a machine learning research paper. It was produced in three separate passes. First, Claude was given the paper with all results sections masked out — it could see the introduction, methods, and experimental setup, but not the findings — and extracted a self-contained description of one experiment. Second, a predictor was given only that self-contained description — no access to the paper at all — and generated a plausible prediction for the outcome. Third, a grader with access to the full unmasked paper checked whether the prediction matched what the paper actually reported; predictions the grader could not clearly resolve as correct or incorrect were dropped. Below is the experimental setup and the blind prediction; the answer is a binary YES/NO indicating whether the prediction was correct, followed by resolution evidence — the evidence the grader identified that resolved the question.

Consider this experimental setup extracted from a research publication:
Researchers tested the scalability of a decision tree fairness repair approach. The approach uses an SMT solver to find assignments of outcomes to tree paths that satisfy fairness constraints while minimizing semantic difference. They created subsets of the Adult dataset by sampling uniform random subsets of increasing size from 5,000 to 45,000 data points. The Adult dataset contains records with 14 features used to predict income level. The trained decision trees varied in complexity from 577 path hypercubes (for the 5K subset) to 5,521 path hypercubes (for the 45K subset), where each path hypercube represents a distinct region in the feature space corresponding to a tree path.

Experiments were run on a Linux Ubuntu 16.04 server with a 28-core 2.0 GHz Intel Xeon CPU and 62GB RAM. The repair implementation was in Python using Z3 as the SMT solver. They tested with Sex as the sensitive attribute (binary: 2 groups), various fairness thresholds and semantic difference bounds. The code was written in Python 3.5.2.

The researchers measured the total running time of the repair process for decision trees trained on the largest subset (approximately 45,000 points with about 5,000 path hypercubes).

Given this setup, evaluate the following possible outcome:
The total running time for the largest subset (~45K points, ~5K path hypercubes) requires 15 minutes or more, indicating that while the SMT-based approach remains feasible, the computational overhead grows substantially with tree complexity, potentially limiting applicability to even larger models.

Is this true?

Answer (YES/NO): NO